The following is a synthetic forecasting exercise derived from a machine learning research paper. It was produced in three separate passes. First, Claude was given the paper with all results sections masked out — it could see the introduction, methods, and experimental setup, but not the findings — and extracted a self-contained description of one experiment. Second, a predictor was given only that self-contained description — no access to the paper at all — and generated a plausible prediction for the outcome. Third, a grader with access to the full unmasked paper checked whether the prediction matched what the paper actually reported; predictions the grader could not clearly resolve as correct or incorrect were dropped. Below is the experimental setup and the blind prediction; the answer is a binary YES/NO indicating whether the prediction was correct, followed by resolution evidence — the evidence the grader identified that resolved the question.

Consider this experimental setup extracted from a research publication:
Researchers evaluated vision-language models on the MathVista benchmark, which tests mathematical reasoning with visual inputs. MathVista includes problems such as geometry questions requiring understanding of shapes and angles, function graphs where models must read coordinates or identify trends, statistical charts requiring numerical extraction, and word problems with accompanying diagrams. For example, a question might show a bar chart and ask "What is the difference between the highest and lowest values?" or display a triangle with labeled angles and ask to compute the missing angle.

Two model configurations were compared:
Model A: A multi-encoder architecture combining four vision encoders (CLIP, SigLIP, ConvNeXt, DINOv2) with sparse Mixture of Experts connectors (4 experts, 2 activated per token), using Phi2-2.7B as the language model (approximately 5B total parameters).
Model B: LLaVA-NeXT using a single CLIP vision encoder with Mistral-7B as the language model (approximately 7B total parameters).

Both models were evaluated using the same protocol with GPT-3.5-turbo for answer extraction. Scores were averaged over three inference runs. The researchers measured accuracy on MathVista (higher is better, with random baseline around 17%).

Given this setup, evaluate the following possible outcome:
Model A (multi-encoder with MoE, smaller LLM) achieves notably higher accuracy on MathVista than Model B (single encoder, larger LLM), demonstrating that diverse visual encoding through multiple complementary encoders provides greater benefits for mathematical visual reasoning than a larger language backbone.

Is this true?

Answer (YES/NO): NO